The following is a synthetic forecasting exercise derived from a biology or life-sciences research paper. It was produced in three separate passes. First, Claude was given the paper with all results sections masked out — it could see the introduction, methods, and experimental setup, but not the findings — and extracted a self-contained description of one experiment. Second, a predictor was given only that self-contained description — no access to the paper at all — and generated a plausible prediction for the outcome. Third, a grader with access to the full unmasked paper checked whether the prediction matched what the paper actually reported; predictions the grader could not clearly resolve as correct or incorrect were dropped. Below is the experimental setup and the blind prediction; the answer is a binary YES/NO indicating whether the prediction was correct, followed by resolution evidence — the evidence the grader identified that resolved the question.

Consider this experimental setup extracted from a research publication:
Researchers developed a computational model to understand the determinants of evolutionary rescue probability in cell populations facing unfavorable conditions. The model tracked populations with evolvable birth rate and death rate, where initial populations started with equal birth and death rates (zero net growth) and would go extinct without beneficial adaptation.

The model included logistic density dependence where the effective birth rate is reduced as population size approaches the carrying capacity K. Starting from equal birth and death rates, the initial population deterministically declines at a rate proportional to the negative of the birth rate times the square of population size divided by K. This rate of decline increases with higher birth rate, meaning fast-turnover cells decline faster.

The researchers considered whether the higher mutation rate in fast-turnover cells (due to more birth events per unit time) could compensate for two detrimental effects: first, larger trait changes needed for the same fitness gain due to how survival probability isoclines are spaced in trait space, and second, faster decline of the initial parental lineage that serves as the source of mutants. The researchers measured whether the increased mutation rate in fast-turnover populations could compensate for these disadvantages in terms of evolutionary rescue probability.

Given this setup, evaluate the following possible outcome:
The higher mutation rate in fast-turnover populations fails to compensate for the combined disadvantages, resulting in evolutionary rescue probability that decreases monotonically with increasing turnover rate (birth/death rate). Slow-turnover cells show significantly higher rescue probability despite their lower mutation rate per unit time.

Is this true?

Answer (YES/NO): YES